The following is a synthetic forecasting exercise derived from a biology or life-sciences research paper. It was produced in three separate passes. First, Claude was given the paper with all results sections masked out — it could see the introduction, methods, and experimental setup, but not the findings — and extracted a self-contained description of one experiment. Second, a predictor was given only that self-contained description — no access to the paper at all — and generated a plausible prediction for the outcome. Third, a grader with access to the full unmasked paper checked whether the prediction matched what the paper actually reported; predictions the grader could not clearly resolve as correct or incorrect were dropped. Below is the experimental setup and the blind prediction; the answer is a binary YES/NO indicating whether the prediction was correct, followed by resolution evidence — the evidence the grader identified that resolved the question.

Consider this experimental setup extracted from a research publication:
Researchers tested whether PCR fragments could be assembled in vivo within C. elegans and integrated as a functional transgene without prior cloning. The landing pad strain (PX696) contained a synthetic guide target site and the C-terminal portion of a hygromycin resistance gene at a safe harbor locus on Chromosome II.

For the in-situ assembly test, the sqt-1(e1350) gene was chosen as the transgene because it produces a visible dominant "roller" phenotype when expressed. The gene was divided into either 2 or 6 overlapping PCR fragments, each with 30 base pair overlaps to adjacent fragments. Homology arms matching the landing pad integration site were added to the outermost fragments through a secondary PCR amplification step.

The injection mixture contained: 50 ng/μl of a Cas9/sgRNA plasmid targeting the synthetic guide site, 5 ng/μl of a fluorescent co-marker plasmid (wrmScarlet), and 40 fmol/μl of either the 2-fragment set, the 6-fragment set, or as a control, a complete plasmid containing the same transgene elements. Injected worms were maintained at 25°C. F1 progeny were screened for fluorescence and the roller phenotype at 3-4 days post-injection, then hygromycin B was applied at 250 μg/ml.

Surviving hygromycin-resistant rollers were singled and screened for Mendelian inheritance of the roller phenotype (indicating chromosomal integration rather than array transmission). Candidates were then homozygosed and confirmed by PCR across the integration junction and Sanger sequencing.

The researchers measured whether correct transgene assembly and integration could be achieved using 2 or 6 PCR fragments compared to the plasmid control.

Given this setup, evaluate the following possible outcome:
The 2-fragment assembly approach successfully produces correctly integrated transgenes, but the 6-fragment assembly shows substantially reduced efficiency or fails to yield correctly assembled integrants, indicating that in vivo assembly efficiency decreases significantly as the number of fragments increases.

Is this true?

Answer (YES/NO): YES